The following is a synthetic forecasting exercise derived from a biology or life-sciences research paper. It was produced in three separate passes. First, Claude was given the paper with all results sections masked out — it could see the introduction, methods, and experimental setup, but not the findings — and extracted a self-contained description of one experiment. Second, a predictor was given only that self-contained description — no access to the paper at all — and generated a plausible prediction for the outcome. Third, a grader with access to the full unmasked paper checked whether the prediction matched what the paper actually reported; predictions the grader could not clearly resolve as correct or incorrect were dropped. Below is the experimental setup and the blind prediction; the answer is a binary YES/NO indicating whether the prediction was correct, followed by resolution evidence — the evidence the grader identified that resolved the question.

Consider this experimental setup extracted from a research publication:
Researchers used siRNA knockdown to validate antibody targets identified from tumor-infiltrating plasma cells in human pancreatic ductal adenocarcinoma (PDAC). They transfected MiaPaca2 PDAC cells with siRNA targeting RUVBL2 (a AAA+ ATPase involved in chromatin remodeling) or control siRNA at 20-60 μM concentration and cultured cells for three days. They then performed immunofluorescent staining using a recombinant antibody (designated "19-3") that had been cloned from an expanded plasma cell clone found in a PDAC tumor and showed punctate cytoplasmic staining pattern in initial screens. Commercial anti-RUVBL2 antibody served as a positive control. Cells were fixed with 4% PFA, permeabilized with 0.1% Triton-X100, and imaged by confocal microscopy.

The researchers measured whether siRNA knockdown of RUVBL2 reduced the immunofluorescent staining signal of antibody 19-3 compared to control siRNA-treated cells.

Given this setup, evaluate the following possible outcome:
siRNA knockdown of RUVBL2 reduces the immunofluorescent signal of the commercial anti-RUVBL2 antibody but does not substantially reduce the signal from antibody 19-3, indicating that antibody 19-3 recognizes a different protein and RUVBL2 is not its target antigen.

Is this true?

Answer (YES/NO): NO